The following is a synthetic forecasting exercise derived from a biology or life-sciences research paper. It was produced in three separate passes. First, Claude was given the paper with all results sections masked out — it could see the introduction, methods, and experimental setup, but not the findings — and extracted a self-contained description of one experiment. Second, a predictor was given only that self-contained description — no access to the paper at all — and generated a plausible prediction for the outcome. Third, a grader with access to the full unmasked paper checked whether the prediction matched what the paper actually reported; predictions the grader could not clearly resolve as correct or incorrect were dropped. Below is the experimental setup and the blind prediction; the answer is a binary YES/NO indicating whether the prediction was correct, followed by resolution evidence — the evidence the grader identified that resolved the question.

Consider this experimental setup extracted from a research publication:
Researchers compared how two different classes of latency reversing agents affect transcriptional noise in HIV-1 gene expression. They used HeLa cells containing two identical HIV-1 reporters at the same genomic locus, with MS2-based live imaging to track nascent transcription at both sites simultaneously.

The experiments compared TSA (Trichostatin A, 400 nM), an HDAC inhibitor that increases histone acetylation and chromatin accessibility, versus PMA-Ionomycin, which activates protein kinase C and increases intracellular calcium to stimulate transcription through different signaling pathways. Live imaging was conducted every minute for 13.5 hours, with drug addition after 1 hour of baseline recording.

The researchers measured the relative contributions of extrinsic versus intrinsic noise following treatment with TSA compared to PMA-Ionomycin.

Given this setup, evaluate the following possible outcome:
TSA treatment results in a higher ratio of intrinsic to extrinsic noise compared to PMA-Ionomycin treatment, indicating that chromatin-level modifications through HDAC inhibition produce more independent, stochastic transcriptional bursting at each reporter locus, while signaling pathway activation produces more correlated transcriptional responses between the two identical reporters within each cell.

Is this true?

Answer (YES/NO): NO